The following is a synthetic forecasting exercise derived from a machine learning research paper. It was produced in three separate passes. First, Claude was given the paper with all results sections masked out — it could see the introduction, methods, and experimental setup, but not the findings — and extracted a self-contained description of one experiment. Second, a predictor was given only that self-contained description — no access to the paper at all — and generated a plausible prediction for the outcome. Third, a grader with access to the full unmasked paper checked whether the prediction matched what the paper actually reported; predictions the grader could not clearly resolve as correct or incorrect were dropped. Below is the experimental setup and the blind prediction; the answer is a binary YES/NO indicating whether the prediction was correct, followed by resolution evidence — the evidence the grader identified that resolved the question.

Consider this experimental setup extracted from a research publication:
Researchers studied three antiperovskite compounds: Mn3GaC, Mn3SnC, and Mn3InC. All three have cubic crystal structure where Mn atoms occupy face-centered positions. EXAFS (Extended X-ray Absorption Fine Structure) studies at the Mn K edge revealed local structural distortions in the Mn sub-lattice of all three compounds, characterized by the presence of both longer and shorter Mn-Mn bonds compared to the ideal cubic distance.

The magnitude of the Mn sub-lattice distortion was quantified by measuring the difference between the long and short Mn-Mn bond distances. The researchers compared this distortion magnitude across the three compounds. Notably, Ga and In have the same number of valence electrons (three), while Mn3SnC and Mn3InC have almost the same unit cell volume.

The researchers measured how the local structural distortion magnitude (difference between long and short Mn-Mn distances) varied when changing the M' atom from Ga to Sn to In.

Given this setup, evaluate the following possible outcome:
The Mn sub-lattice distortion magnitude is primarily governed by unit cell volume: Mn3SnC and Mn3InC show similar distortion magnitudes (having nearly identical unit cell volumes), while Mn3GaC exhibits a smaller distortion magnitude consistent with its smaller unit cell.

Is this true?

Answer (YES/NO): NO